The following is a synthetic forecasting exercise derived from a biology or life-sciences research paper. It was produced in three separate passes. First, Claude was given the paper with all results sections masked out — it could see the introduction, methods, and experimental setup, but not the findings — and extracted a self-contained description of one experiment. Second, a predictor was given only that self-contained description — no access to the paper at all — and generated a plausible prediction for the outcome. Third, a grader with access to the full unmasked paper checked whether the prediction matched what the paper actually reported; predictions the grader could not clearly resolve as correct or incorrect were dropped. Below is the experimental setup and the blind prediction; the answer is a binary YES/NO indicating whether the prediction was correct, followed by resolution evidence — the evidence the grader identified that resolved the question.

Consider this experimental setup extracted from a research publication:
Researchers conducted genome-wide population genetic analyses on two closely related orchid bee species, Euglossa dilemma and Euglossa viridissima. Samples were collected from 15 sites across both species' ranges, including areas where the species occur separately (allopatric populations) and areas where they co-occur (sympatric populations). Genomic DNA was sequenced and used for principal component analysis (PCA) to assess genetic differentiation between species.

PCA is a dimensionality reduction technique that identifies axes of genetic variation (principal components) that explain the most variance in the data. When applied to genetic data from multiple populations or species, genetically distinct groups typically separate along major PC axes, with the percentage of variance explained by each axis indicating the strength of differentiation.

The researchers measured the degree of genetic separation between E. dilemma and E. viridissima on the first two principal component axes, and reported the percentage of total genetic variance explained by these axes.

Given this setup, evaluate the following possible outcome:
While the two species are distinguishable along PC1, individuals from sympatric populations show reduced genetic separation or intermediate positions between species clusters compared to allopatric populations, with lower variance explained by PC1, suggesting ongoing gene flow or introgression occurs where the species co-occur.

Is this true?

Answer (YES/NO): NO